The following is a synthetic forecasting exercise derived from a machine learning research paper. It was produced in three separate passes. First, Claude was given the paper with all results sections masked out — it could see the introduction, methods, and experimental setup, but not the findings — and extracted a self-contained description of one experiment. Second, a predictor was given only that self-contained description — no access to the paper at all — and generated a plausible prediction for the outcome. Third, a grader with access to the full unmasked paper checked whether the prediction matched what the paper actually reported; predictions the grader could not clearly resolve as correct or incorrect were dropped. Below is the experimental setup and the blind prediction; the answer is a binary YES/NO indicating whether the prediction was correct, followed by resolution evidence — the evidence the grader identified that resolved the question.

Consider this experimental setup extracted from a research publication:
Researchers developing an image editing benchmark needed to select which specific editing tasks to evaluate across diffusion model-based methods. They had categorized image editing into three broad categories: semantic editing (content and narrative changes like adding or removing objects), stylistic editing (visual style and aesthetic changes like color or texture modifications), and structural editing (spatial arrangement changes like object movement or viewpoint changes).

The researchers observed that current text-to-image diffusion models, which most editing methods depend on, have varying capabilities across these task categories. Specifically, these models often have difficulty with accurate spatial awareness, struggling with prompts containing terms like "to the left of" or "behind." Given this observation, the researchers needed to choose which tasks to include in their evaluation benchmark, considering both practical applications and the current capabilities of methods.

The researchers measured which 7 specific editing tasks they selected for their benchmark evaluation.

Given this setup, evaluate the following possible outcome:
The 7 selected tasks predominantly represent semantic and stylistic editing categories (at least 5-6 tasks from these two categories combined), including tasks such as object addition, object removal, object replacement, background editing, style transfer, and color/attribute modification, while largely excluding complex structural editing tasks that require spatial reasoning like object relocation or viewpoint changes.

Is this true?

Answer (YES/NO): YES